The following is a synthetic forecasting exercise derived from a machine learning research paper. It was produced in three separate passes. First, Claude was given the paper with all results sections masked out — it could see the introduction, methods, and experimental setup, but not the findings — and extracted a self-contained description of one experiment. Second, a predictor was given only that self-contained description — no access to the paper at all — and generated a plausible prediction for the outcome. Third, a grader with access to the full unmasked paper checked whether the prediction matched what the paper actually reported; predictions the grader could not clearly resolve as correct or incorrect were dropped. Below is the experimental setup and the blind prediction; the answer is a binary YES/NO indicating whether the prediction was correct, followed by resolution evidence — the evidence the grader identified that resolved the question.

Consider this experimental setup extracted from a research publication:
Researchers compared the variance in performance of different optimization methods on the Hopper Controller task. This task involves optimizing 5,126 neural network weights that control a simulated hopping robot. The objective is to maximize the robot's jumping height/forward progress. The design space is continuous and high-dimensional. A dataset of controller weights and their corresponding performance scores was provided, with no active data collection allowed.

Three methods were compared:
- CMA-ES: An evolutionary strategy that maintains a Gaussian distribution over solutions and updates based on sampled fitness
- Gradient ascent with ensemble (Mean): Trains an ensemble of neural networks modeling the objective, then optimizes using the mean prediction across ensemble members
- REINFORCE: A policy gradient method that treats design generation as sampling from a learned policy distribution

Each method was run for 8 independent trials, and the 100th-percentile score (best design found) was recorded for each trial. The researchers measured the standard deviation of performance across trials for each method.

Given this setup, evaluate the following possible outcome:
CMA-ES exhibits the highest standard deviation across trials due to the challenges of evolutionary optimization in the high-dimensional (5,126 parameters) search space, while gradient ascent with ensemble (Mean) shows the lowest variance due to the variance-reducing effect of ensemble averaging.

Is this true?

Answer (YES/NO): NO